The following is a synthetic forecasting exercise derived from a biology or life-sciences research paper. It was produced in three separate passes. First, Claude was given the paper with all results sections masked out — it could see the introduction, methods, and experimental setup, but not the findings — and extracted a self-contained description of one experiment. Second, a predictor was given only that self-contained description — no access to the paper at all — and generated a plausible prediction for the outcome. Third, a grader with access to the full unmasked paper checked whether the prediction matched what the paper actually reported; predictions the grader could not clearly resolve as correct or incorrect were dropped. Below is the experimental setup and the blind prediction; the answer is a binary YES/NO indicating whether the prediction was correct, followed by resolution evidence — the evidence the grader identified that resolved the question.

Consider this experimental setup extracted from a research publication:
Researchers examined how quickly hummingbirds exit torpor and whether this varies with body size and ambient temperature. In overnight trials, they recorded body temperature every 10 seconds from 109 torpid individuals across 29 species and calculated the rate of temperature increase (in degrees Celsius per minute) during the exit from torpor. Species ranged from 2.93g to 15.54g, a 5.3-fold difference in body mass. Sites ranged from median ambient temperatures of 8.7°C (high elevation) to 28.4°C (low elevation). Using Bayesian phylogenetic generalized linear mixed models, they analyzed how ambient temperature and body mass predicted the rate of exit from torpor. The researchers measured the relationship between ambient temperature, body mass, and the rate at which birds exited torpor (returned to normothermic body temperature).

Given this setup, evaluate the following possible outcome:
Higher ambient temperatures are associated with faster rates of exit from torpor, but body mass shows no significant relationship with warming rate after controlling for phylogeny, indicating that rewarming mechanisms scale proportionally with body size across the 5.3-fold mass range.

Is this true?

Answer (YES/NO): NO